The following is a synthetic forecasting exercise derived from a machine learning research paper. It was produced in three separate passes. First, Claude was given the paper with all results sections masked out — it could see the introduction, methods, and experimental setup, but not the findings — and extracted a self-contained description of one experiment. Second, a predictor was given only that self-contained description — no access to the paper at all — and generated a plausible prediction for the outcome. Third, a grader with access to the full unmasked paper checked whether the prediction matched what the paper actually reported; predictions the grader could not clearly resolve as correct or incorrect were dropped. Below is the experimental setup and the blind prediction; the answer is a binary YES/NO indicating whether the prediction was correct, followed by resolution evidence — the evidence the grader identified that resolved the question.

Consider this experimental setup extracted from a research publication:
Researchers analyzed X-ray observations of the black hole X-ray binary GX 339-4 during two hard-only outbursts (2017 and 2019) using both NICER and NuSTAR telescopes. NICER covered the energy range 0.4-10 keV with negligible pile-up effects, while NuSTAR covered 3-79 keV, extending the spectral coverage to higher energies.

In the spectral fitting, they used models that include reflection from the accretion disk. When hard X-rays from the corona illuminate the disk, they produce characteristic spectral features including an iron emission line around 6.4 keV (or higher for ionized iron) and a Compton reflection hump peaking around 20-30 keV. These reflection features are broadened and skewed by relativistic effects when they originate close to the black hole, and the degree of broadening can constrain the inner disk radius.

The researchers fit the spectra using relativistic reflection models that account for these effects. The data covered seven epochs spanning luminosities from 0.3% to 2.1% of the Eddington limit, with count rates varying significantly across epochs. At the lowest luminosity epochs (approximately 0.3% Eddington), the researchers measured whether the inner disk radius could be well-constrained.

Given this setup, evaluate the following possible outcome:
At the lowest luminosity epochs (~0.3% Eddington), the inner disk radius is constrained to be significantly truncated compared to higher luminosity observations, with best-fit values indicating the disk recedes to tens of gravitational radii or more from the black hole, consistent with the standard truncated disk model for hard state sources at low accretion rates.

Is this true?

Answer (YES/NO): NO